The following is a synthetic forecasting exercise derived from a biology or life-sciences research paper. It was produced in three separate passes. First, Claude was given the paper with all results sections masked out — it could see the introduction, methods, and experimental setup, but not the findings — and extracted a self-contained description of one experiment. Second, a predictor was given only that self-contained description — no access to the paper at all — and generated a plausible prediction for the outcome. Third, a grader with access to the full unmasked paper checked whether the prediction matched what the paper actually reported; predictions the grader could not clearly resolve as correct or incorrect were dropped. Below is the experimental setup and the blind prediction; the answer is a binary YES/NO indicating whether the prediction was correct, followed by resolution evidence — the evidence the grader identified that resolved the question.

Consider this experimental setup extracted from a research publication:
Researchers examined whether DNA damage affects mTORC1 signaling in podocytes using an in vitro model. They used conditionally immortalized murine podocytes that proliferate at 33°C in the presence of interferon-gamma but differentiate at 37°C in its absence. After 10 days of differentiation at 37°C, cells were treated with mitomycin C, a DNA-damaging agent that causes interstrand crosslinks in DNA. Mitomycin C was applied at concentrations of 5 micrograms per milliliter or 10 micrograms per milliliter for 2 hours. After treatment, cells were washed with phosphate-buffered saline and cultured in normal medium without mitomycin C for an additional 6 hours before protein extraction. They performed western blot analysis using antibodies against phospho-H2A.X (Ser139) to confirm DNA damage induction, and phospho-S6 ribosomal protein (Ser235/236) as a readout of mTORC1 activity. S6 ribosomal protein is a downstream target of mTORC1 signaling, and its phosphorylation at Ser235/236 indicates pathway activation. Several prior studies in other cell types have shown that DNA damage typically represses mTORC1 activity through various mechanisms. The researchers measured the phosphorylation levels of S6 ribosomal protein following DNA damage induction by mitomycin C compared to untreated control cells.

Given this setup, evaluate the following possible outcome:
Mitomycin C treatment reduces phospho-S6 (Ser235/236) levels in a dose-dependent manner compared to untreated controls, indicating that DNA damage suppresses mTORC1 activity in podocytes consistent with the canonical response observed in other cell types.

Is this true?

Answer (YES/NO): NO